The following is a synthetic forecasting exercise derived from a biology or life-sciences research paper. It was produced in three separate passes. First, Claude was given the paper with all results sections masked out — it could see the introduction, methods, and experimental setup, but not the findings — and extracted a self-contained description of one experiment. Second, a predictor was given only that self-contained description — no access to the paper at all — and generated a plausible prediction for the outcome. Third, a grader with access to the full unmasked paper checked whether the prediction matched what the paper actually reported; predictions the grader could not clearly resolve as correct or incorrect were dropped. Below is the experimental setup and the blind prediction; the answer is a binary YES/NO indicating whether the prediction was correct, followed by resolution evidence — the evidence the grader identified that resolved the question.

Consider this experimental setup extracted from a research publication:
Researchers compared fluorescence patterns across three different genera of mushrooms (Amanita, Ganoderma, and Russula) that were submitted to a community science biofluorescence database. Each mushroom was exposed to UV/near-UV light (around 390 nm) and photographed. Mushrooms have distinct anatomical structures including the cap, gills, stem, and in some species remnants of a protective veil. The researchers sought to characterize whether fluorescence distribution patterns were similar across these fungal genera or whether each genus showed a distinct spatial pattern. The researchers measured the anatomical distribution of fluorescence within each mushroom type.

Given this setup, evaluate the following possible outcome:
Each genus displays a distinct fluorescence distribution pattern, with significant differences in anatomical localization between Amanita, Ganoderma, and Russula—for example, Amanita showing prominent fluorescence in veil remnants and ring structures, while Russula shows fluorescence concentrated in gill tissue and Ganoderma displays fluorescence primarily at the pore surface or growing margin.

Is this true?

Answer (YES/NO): NO